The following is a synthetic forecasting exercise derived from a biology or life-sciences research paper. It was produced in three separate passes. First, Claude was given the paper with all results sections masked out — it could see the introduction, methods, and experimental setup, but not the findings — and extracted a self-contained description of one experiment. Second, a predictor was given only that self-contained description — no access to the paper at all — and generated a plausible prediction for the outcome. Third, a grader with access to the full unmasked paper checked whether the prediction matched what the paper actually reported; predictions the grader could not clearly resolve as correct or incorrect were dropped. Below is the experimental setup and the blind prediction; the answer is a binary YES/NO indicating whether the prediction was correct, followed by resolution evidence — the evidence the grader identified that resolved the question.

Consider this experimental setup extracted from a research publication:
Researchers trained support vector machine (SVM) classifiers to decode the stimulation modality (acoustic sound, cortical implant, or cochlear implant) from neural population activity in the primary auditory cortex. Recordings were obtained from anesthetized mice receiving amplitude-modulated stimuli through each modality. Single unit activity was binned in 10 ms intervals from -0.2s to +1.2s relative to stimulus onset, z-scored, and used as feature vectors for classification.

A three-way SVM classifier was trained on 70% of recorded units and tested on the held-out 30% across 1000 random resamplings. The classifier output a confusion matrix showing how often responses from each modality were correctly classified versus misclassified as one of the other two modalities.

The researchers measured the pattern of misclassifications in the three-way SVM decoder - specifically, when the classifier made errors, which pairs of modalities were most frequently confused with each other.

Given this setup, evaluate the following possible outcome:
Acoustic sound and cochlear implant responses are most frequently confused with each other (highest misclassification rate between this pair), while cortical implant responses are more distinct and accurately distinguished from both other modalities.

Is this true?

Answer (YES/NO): NO